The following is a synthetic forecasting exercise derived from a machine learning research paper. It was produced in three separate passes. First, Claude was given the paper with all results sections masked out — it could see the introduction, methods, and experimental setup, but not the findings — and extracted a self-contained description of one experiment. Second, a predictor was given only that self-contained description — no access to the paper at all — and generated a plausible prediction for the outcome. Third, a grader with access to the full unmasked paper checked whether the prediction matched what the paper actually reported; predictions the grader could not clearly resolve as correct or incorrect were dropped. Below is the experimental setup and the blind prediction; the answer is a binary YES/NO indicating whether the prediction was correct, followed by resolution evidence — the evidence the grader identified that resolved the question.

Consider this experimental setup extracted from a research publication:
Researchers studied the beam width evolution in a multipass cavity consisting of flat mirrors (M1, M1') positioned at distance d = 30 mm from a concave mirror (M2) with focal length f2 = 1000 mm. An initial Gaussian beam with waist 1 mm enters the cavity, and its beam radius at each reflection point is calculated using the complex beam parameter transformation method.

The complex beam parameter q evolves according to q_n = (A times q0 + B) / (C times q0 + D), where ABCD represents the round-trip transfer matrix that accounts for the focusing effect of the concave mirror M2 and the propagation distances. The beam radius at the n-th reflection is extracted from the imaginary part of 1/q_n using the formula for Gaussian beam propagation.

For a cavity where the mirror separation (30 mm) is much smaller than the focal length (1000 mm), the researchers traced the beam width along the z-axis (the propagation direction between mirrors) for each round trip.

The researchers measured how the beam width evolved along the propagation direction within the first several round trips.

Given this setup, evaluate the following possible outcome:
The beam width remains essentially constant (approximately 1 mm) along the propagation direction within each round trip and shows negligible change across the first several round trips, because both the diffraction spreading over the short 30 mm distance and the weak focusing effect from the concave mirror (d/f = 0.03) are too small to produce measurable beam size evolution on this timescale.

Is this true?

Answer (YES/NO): NO